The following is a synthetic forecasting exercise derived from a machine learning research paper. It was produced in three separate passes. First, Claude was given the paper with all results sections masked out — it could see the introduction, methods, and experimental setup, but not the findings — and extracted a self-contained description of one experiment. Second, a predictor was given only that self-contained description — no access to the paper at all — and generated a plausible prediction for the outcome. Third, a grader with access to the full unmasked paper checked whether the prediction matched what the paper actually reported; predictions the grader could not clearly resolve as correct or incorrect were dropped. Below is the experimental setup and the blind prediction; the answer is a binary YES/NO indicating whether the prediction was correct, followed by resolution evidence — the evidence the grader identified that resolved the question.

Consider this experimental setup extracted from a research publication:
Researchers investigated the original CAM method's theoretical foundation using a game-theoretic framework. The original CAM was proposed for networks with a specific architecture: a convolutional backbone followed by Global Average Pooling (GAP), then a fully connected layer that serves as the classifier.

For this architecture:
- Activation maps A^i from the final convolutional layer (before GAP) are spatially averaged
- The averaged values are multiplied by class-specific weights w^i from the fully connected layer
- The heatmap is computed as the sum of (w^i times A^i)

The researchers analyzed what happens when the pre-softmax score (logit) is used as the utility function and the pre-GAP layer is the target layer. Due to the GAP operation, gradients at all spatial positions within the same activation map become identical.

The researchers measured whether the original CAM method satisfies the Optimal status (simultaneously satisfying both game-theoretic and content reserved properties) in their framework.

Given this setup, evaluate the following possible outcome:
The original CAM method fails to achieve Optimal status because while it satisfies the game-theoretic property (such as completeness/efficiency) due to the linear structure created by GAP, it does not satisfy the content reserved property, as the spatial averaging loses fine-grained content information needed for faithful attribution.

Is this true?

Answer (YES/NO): NO